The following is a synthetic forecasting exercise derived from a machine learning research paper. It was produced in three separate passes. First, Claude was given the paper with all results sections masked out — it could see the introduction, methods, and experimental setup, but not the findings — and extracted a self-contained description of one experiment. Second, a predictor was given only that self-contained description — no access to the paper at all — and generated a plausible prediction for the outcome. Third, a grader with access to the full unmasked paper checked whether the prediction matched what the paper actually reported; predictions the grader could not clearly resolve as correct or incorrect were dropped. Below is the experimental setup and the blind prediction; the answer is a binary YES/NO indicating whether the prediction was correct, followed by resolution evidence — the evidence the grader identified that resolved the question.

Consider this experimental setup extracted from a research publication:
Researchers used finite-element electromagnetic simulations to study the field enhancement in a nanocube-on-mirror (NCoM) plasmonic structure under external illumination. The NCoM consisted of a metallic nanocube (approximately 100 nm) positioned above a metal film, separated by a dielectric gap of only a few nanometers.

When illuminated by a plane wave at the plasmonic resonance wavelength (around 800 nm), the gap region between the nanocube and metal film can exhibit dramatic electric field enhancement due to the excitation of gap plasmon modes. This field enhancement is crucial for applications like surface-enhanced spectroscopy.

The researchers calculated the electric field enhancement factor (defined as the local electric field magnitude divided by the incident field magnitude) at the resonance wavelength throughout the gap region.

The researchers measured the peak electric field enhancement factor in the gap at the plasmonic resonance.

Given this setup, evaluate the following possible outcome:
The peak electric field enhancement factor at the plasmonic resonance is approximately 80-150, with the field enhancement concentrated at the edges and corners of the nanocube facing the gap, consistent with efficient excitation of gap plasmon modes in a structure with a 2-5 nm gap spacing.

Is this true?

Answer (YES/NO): YES